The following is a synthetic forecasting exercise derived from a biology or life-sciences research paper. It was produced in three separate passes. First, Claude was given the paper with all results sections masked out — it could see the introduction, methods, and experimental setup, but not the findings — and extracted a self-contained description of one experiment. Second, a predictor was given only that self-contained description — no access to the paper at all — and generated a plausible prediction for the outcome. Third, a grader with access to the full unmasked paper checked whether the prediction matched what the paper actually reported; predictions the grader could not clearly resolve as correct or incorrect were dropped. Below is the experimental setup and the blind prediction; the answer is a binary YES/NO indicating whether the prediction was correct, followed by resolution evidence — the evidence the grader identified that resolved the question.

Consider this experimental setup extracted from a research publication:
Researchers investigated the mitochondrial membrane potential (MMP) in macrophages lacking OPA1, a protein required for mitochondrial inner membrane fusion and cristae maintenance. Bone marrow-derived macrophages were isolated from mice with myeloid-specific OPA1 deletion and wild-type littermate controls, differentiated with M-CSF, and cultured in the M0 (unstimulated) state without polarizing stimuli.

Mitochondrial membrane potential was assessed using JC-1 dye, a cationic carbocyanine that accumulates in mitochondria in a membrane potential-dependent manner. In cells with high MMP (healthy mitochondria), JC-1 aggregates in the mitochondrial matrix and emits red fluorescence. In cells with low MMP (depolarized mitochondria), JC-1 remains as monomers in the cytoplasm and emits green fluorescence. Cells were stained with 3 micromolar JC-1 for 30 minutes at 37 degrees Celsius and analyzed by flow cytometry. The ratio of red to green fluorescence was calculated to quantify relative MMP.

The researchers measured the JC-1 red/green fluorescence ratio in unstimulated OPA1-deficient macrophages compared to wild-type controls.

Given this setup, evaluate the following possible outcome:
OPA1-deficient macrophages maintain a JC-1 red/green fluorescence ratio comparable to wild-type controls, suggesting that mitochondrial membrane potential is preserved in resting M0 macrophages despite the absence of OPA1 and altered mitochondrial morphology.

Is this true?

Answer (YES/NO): NO